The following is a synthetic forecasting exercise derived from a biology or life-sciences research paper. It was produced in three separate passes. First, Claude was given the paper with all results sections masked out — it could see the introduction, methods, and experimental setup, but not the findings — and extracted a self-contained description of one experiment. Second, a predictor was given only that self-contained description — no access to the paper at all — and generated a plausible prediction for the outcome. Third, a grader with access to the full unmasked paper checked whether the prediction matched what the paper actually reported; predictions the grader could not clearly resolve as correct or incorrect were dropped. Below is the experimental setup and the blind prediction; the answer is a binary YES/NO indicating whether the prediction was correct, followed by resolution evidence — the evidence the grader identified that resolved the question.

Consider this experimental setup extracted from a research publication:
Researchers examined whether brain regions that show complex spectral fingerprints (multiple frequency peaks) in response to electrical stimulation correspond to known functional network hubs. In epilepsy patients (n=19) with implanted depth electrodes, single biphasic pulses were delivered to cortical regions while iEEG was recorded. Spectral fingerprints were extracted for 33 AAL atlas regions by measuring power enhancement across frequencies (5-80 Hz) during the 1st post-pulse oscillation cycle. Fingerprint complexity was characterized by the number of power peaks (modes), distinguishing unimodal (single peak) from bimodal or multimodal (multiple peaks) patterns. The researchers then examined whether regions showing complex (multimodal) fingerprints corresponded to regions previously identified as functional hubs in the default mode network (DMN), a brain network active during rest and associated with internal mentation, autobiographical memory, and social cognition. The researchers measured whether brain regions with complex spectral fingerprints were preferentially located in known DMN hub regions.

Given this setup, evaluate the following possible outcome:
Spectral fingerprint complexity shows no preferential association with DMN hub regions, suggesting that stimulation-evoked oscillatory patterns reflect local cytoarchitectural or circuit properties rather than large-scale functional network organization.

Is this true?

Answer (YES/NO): NO